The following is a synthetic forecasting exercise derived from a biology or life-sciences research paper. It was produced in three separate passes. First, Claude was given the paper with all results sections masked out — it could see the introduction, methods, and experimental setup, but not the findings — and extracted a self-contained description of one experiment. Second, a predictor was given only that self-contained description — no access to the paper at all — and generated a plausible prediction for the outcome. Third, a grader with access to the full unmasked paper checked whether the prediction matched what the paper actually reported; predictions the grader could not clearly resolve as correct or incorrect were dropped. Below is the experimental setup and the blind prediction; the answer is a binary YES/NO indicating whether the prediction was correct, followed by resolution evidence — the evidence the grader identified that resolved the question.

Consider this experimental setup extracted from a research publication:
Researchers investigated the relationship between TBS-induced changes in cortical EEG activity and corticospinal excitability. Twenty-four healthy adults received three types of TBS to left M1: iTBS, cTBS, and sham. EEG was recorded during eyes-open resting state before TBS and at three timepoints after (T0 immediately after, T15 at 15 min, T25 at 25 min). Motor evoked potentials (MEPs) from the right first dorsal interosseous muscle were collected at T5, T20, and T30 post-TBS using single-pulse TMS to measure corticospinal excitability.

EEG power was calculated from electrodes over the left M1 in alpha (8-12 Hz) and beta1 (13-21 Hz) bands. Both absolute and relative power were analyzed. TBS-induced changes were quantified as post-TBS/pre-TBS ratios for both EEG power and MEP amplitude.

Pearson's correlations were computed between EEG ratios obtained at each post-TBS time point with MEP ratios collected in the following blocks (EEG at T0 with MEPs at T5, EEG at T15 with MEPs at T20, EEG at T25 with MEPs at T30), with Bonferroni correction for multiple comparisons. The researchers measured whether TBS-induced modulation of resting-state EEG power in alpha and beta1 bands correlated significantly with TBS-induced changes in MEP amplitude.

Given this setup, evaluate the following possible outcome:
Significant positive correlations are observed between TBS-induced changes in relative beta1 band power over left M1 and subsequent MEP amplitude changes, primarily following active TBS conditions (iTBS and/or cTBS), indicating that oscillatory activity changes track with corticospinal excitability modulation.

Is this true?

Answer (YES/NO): NO